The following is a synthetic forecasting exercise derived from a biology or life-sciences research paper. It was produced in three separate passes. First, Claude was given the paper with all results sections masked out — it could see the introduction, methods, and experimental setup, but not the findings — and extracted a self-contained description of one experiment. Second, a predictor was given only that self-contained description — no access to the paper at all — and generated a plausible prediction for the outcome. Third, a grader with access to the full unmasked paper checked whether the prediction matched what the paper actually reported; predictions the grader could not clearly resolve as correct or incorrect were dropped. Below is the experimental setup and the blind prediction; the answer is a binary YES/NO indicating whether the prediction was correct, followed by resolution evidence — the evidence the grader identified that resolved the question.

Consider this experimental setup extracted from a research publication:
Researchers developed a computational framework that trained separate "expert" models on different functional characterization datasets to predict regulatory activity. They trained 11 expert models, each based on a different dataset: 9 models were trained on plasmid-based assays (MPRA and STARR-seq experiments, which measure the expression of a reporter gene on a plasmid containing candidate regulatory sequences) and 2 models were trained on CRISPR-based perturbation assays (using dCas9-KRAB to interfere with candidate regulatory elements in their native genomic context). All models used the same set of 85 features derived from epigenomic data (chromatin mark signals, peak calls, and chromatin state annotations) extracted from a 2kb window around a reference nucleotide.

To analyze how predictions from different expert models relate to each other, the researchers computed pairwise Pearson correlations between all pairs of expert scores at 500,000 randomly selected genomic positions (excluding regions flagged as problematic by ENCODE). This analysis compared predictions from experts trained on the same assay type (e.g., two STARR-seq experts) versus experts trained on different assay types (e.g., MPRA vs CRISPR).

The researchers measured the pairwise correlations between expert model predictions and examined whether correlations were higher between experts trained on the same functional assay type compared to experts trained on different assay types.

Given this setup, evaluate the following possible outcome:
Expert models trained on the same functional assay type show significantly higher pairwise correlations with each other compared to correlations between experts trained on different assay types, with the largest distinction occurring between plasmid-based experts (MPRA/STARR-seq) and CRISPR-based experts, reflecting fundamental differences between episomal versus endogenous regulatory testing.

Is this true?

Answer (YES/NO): YES